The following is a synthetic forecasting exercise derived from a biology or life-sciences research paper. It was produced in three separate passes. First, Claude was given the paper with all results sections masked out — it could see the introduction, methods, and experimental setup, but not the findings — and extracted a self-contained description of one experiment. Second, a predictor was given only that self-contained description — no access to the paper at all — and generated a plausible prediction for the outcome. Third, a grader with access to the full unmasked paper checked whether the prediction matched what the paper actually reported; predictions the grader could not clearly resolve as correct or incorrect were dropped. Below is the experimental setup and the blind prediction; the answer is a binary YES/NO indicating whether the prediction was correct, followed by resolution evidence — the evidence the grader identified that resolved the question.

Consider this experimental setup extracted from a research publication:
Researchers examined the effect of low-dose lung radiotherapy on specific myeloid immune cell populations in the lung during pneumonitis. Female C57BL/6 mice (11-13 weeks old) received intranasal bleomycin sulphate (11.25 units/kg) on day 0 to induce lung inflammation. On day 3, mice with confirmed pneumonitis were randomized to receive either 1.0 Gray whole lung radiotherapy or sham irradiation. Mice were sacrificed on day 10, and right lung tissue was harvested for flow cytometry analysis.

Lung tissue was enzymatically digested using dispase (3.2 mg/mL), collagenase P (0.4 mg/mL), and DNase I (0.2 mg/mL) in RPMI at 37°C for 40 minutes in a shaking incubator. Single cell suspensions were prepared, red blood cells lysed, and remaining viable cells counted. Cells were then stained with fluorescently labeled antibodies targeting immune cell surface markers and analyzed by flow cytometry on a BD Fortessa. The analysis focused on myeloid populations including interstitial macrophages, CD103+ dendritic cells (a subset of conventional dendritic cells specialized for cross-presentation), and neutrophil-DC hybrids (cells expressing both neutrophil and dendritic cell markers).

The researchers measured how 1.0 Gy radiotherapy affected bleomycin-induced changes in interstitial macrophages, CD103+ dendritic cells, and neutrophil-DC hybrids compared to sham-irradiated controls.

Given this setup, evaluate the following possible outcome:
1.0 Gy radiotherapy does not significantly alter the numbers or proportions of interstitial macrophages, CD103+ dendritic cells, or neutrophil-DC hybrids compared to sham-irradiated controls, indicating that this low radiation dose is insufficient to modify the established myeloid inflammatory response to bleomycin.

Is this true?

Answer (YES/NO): NO